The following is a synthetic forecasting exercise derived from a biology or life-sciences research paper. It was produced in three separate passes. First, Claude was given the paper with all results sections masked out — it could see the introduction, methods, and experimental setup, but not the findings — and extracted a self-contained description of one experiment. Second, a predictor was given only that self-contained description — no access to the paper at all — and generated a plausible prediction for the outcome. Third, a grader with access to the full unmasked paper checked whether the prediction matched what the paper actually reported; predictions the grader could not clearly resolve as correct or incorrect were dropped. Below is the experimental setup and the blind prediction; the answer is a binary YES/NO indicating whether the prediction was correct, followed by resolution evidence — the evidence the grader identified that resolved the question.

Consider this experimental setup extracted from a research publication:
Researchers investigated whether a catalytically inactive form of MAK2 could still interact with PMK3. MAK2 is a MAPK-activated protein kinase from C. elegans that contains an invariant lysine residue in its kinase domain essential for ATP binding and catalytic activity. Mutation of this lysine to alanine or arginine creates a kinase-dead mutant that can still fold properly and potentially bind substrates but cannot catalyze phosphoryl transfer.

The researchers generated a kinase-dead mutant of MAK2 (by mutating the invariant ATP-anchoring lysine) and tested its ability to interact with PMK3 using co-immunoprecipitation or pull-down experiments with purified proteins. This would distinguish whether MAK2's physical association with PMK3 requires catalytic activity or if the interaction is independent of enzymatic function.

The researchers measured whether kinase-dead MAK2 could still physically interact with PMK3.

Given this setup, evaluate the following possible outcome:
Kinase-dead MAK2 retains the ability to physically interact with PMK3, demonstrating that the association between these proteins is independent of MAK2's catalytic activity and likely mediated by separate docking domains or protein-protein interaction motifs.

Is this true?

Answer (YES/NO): YES